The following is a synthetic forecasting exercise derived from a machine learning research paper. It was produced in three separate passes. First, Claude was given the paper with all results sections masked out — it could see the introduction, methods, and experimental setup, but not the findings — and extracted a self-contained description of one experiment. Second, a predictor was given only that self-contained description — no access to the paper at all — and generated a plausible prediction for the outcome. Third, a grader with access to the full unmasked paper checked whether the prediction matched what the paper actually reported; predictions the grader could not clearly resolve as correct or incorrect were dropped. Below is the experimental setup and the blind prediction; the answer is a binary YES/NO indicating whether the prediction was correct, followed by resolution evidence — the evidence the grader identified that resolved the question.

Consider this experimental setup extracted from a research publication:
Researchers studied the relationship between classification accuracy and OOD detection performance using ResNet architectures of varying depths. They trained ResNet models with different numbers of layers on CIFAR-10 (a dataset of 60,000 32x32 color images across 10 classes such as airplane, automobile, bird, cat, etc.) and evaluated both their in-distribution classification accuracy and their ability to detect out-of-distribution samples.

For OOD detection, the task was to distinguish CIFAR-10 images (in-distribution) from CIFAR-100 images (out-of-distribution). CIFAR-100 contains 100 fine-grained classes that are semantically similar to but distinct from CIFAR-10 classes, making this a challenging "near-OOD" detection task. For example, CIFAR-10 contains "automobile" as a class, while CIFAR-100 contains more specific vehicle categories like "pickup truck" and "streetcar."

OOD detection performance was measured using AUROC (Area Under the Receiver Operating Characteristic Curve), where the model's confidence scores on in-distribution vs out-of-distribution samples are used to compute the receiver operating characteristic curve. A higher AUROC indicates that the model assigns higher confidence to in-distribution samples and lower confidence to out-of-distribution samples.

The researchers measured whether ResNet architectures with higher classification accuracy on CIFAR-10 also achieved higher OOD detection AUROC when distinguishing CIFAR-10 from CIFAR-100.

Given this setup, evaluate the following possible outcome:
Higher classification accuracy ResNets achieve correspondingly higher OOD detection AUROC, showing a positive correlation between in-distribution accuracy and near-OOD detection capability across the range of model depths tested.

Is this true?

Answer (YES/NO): NO